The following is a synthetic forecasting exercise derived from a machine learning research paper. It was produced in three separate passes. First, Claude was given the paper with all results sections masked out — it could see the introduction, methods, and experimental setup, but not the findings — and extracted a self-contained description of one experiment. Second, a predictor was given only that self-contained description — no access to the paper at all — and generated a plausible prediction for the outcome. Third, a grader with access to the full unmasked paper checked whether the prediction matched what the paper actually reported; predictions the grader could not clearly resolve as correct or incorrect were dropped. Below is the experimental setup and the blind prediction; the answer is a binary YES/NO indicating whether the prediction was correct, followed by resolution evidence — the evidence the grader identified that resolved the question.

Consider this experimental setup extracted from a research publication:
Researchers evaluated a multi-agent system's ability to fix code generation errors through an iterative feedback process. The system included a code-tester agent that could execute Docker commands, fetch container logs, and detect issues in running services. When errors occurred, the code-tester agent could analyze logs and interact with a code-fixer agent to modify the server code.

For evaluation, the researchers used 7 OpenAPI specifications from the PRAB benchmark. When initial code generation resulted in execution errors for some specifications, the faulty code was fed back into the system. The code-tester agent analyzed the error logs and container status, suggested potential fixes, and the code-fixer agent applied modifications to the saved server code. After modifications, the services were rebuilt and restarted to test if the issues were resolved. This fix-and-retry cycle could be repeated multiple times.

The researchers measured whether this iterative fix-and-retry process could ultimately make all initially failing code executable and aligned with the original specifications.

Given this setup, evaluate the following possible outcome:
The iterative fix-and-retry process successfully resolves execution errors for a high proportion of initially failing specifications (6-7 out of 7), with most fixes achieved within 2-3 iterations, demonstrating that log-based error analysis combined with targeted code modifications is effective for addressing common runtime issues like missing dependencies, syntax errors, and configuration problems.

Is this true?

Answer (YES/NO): NO